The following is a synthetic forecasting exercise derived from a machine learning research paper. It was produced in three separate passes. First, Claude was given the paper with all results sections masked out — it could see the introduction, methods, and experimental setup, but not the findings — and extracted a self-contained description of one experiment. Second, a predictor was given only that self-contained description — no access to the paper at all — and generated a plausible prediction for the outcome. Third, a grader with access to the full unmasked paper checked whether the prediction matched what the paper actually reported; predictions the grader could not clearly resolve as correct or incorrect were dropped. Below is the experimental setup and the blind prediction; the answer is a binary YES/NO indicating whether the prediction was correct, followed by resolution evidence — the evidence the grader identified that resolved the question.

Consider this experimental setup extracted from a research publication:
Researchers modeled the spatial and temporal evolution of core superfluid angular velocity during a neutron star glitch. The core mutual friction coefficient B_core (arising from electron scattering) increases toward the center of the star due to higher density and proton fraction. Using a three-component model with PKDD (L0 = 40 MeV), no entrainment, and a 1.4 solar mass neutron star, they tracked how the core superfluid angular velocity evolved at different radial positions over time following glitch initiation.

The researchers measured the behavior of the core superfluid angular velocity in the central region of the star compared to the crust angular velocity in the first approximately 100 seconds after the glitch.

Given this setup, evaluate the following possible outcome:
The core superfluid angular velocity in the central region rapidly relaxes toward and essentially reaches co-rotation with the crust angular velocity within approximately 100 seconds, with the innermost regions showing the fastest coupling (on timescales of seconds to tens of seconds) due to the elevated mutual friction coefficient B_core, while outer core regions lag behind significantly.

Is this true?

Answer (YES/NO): NO